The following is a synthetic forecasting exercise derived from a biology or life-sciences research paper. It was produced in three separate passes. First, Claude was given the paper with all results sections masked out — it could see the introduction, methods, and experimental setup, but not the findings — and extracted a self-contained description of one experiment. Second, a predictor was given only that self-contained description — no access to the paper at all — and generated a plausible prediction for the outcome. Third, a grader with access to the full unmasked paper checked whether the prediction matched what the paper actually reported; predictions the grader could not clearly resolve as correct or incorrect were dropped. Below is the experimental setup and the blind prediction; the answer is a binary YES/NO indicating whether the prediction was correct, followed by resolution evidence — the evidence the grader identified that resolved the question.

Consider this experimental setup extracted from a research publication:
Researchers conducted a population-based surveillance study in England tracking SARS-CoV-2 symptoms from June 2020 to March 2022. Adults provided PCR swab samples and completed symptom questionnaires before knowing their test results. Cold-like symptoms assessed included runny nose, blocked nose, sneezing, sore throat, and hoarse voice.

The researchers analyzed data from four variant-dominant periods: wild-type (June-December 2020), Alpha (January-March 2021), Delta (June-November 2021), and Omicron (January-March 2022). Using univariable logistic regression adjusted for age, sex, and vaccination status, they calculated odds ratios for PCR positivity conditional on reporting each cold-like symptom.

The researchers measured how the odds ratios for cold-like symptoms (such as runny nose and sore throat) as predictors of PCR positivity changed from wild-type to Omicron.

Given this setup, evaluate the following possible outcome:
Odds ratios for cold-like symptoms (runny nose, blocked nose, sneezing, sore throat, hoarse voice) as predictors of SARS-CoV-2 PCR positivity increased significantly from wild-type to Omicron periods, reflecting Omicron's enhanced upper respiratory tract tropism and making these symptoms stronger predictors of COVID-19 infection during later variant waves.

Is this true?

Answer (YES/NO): YES